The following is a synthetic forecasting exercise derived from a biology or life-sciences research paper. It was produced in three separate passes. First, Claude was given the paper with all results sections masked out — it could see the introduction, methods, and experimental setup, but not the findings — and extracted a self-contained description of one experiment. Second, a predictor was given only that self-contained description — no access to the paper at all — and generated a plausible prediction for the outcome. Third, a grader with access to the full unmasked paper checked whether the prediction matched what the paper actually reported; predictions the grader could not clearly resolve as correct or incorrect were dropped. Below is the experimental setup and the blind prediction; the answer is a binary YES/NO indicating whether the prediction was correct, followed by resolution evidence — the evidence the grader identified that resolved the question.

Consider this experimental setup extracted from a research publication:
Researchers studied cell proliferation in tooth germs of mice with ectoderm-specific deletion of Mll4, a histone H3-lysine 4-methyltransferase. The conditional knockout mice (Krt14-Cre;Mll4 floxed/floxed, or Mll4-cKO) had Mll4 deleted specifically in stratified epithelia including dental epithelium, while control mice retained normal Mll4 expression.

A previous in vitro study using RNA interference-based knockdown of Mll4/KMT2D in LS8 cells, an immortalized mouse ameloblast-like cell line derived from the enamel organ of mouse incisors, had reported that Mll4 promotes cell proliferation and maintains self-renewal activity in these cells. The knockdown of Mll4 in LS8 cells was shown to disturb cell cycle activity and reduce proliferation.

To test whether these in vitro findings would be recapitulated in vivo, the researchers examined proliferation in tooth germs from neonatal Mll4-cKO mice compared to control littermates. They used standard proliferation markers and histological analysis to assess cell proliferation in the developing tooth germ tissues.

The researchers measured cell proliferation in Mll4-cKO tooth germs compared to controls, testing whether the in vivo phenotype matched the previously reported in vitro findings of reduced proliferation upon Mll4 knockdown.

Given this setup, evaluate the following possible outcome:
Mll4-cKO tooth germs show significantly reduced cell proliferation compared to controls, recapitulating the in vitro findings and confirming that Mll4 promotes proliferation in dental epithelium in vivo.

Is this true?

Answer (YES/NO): NO